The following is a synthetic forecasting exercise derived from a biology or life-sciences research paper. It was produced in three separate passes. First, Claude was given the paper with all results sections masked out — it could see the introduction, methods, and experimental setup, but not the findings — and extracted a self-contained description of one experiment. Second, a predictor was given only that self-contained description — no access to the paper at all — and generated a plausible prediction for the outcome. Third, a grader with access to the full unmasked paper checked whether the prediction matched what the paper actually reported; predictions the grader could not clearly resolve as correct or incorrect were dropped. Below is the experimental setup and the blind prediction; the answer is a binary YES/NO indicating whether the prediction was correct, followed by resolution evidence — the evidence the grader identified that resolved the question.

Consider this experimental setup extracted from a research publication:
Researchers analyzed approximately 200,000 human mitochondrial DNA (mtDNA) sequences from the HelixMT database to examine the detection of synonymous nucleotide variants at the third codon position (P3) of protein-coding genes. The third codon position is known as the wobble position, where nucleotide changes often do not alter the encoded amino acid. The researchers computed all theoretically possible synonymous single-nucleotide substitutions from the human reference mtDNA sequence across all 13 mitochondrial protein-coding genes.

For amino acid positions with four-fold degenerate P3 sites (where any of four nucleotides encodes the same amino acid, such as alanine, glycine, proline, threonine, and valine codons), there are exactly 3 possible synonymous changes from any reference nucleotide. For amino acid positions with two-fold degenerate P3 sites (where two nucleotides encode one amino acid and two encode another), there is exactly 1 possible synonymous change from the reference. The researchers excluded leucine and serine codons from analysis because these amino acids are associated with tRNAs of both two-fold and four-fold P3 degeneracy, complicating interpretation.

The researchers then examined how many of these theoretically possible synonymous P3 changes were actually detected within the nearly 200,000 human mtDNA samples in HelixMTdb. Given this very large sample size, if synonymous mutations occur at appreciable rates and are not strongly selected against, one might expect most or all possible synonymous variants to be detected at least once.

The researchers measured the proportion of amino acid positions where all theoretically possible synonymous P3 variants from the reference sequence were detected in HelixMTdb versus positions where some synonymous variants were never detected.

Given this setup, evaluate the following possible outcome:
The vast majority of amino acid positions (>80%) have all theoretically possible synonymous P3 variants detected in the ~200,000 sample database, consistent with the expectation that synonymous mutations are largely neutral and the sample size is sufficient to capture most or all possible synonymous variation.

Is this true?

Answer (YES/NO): NO